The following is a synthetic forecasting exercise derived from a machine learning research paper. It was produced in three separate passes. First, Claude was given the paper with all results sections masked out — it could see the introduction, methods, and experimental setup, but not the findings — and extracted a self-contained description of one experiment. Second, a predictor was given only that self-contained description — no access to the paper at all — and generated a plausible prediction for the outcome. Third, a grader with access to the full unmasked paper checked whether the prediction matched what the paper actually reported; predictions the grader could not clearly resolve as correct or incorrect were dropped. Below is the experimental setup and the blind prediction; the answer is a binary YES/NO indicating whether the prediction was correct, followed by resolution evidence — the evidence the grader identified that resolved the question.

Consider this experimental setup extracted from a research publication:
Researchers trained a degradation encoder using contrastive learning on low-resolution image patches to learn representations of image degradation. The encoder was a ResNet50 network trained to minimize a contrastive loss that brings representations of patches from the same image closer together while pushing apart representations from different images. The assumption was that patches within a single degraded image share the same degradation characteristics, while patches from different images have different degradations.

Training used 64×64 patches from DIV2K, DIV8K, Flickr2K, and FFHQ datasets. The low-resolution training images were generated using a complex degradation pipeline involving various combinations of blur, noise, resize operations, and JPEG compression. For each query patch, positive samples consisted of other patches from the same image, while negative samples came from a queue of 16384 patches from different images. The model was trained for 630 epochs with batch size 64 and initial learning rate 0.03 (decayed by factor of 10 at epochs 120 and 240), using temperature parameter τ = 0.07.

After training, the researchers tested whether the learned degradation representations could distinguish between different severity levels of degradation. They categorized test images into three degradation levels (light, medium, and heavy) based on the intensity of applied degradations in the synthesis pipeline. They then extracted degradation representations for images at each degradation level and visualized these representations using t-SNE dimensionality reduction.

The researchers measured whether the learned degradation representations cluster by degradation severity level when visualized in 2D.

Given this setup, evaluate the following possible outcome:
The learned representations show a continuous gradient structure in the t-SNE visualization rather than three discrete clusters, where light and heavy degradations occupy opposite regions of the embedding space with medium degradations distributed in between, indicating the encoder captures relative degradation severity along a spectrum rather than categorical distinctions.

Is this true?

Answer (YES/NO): NO